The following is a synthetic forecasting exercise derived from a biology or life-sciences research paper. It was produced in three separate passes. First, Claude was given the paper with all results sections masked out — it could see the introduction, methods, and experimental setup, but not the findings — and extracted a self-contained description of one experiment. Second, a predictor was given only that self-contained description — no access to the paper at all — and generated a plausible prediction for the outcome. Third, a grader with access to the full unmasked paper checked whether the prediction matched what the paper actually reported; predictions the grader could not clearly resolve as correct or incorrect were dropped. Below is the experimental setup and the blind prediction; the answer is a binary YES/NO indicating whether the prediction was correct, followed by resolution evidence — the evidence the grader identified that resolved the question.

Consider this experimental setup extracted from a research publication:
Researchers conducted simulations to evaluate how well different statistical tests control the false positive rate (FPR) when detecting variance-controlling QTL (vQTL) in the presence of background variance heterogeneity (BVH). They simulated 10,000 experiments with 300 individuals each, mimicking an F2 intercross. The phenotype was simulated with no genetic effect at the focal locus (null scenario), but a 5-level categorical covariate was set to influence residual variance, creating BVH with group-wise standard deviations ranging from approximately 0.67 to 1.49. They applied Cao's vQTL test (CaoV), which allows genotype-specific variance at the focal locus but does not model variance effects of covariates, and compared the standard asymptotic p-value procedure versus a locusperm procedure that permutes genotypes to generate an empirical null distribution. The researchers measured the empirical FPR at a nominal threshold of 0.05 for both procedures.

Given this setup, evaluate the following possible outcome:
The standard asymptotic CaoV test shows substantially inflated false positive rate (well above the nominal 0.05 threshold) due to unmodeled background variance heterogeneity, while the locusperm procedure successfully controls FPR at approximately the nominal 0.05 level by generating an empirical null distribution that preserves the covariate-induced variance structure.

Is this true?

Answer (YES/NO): YES